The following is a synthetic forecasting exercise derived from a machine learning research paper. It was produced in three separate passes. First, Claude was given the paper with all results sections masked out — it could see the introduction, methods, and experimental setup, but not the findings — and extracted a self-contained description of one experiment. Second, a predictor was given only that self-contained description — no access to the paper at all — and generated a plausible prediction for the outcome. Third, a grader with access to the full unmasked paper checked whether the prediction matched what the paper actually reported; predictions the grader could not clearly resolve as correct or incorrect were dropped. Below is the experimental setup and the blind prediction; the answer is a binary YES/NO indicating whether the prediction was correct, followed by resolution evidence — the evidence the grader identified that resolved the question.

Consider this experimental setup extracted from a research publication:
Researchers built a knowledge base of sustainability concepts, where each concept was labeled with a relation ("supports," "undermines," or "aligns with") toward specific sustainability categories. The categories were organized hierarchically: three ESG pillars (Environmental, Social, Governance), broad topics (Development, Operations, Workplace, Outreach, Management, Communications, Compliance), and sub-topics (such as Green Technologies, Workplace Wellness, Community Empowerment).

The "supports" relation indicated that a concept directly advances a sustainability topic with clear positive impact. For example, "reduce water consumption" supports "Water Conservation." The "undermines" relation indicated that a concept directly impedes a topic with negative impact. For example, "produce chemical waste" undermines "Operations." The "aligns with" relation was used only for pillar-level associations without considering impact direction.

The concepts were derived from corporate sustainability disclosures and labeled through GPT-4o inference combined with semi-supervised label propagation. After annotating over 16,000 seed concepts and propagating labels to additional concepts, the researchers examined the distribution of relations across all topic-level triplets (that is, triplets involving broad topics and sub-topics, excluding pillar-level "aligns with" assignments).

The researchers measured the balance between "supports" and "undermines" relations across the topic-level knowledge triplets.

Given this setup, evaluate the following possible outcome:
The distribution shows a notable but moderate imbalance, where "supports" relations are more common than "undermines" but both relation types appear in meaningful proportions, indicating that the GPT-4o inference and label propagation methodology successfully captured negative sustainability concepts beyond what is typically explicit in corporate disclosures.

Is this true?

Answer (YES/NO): NO